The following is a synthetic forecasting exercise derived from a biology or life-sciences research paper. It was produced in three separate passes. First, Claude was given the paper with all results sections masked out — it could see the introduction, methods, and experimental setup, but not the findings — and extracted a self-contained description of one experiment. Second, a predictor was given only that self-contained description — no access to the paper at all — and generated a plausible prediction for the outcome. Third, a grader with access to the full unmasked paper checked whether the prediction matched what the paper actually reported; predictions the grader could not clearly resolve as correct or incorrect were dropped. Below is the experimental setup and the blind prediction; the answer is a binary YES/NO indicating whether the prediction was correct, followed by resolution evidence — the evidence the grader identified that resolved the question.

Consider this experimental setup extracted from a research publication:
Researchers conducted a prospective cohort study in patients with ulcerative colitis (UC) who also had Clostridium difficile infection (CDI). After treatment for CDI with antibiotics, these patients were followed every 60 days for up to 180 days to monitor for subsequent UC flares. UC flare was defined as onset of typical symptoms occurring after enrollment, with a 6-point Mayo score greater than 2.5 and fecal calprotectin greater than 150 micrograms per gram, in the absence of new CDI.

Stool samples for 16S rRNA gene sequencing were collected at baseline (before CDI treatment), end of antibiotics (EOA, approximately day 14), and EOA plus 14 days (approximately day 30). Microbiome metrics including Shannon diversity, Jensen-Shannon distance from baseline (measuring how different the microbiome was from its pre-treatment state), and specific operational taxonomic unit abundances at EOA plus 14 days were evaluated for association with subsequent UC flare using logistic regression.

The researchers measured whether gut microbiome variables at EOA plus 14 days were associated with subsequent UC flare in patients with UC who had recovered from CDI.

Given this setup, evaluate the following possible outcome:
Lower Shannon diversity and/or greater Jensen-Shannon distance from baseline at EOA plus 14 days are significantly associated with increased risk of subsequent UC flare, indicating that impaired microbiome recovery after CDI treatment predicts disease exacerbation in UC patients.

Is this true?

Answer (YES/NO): NO